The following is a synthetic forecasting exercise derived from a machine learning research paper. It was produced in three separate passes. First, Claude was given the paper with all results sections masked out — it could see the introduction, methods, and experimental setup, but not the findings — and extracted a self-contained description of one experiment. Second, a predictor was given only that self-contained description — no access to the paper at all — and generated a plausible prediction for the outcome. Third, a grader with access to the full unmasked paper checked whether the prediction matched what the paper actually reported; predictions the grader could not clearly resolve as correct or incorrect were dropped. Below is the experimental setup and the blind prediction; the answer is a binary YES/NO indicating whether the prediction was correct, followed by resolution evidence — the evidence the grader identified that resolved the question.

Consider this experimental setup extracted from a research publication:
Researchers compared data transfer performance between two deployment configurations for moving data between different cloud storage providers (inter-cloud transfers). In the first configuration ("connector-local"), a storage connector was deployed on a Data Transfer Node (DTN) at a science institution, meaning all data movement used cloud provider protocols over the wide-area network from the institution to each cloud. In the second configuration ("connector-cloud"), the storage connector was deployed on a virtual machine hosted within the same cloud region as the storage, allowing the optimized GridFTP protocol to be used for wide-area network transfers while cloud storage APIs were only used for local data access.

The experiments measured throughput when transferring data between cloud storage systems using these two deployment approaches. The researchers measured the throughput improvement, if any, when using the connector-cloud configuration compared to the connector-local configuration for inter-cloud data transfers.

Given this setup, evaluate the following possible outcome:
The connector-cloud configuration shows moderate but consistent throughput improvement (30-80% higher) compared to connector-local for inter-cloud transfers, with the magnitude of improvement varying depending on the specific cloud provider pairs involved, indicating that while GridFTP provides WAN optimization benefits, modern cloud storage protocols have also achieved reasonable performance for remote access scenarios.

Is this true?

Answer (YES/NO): NO